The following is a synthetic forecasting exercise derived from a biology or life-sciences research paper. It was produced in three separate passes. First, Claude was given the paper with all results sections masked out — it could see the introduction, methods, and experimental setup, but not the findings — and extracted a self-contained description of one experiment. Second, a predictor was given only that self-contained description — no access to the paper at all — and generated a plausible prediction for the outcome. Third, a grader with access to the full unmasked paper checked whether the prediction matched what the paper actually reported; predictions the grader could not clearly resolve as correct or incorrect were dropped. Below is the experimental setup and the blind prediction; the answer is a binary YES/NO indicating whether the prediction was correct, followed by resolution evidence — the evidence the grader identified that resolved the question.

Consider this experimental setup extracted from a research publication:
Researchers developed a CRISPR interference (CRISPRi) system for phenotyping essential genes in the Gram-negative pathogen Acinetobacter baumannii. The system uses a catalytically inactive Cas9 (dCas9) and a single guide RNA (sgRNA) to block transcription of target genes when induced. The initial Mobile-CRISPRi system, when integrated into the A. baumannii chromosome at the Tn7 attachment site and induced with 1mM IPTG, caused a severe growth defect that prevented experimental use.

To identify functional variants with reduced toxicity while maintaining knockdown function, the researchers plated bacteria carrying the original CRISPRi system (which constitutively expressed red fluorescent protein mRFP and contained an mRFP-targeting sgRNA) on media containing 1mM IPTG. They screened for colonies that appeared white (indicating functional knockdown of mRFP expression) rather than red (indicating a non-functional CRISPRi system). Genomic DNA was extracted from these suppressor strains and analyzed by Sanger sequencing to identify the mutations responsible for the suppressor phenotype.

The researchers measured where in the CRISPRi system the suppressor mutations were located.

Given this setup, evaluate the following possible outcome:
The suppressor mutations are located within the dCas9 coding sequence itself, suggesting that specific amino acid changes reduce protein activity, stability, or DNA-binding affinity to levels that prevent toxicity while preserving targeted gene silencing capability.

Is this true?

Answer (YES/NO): NO